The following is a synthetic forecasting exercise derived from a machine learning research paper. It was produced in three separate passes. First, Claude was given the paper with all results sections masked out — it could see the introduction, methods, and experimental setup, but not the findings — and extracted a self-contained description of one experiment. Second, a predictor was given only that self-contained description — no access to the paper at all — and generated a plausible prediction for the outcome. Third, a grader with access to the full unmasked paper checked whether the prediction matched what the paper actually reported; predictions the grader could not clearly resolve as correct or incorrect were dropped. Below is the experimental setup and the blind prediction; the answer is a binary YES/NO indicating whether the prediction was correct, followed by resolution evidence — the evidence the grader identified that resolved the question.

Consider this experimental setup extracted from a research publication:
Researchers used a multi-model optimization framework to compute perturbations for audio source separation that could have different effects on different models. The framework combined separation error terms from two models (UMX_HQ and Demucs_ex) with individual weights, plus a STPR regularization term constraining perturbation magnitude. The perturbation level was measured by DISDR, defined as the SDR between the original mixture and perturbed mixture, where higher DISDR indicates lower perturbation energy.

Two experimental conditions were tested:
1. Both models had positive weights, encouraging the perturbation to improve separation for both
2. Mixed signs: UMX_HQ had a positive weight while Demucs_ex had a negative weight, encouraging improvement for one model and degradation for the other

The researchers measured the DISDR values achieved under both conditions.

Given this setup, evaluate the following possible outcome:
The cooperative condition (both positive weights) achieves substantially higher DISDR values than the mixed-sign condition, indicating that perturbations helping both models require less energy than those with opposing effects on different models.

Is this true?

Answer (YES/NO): NO